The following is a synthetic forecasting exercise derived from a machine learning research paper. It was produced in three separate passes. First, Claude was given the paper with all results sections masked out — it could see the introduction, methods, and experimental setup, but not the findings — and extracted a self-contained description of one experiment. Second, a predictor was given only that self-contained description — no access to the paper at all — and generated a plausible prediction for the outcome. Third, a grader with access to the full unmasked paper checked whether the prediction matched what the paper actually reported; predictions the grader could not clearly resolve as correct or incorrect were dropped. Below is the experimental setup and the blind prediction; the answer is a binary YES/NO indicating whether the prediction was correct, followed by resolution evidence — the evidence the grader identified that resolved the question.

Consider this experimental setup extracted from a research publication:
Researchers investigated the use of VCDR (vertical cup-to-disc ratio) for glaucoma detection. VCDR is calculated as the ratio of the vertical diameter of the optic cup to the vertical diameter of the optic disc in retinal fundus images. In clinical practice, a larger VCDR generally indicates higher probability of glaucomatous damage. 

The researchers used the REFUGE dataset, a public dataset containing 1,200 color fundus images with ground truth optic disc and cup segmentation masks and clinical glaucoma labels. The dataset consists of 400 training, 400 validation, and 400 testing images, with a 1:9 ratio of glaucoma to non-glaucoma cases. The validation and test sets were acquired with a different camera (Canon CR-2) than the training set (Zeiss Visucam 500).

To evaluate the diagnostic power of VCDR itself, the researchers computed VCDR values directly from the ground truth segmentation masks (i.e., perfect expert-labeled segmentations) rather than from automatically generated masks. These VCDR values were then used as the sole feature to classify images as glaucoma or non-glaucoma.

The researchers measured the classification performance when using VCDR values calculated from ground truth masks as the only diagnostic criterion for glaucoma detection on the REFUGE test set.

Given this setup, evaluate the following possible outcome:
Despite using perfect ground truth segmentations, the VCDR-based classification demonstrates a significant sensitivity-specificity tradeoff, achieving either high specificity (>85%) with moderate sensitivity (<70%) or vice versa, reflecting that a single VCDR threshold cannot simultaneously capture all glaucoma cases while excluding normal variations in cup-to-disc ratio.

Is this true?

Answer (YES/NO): NO